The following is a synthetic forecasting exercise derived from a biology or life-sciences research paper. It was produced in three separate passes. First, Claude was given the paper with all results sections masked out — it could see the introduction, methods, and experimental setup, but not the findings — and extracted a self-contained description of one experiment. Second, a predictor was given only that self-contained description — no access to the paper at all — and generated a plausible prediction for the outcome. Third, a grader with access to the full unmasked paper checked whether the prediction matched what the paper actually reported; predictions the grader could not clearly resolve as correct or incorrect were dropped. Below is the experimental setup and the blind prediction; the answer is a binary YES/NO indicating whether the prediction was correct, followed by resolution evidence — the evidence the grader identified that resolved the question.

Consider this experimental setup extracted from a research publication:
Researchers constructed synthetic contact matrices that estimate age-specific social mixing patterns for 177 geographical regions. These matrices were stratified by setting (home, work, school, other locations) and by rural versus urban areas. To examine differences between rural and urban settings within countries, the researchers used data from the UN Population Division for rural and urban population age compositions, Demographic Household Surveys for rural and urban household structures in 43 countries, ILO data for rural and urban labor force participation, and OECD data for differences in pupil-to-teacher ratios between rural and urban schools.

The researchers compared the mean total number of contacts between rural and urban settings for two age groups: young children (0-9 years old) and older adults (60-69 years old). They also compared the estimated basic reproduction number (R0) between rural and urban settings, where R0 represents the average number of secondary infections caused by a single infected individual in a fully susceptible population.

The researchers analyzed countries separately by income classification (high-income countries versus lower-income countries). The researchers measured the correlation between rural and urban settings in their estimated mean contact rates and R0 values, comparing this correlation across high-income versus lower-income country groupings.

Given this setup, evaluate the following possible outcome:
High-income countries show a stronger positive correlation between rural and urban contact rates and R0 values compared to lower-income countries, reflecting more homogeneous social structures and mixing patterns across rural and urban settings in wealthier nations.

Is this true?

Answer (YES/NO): YES